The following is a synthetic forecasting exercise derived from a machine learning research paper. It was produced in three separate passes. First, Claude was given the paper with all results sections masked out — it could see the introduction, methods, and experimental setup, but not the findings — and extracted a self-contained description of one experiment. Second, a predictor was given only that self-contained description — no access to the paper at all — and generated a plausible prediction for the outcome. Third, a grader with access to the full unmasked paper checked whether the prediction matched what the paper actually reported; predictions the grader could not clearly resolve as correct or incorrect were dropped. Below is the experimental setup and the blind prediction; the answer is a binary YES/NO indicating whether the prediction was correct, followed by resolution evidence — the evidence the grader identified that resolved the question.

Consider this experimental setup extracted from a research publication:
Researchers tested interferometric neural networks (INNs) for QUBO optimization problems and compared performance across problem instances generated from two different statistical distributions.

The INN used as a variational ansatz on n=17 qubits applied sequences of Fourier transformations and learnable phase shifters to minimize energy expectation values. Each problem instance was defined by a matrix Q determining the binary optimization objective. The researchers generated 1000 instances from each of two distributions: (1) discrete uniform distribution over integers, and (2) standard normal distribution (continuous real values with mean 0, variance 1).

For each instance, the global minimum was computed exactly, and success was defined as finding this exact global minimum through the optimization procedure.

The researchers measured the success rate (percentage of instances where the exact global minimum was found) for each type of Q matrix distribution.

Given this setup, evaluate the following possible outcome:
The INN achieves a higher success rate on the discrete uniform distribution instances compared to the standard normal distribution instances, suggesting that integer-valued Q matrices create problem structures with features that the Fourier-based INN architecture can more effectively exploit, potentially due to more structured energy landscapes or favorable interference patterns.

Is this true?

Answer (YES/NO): YES